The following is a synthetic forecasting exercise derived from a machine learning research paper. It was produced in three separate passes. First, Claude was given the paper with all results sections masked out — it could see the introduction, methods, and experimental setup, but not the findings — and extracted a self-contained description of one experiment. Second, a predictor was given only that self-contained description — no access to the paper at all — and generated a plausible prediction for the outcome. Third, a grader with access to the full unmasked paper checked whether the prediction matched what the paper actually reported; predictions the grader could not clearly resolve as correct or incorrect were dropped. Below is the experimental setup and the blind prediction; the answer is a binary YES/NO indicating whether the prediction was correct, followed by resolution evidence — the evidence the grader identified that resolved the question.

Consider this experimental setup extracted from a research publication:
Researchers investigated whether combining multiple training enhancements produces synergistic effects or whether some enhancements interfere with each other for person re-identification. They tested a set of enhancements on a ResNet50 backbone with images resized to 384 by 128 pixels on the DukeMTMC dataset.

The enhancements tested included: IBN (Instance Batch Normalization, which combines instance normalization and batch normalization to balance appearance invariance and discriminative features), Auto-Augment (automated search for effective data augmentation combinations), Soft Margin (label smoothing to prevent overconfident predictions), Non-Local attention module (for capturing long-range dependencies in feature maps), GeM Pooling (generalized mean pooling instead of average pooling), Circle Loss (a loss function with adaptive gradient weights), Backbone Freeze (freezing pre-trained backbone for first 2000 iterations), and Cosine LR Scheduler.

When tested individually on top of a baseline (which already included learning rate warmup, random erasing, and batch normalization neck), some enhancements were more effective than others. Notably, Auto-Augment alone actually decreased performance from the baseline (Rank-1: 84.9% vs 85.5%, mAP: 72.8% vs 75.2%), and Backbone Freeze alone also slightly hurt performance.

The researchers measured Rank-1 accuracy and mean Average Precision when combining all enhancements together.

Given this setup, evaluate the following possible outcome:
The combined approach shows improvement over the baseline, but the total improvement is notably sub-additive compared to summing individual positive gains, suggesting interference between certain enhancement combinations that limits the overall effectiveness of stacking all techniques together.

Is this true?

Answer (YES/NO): YES